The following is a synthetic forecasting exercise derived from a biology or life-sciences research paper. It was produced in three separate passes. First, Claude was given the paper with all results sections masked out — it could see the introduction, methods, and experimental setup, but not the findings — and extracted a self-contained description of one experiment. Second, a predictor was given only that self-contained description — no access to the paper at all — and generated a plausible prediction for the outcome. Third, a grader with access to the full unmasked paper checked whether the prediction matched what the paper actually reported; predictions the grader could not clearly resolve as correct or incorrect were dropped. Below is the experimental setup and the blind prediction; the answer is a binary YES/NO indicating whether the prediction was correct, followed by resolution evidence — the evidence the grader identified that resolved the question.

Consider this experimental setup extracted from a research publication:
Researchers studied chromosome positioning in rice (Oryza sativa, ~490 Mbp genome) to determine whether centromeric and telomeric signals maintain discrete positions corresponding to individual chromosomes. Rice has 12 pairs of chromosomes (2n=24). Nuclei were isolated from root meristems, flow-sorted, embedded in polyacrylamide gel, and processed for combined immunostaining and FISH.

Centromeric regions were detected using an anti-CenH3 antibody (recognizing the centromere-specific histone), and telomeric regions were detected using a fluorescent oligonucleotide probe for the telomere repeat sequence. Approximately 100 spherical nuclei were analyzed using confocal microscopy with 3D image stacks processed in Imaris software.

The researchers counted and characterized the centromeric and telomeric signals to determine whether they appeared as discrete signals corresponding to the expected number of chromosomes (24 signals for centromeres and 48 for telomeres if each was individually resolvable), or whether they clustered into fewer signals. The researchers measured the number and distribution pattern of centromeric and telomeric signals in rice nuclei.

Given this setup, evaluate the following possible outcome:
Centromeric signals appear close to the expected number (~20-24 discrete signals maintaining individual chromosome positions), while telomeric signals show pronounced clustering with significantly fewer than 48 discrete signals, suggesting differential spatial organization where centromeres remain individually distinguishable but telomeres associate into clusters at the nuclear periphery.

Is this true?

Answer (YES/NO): NO